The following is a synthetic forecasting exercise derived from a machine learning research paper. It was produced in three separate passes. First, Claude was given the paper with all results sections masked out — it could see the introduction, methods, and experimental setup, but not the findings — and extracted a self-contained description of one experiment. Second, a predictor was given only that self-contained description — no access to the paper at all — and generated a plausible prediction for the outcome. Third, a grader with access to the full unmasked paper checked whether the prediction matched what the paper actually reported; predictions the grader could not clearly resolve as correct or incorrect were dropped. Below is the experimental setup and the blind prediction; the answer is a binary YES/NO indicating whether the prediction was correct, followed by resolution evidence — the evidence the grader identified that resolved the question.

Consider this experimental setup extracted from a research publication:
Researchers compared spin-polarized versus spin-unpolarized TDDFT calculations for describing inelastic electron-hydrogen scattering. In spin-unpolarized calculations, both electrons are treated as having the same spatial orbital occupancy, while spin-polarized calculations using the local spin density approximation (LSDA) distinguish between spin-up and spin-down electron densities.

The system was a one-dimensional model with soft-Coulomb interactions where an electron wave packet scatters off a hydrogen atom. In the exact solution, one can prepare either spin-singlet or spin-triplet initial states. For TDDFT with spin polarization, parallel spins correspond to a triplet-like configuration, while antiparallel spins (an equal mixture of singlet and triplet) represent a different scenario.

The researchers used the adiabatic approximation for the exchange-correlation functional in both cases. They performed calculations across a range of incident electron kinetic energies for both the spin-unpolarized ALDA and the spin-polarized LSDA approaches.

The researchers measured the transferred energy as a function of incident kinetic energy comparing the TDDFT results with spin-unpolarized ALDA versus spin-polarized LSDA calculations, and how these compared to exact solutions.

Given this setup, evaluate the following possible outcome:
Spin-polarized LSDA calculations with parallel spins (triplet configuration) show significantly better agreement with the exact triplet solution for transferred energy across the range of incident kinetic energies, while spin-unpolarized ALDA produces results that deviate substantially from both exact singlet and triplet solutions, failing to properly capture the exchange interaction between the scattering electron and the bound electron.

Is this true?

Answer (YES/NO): NO